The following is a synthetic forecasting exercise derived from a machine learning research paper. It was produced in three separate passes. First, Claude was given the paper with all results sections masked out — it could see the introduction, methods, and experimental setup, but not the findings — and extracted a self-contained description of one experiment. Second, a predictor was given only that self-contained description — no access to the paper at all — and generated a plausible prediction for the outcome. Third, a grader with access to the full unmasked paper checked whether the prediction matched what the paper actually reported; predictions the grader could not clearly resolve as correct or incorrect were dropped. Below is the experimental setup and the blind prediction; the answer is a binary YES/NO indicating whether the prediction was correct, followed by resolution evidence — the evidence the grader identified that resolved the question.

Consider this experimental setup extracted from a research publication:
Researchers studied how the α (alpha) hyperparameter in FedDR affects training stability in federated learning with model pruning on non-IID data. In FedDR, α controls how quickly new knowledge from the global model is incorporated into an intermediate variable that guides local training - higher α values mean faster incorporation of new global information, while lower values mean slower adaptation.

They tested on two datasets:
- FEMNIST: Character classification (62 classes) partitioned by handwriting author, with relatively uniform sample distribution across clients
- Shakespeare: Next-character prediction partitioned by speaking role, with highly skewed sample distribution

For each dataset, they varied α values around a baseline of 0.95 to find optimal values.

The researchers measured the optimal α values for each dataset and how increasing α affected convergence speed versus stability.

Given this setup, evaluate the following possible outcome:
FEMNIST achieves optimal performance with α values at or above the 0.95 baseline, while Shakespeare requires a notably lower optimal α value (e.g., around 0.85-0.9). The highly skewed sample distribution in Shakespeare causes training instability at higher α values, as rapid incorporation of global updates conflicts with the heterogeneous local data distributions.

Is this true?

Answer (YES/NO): NO